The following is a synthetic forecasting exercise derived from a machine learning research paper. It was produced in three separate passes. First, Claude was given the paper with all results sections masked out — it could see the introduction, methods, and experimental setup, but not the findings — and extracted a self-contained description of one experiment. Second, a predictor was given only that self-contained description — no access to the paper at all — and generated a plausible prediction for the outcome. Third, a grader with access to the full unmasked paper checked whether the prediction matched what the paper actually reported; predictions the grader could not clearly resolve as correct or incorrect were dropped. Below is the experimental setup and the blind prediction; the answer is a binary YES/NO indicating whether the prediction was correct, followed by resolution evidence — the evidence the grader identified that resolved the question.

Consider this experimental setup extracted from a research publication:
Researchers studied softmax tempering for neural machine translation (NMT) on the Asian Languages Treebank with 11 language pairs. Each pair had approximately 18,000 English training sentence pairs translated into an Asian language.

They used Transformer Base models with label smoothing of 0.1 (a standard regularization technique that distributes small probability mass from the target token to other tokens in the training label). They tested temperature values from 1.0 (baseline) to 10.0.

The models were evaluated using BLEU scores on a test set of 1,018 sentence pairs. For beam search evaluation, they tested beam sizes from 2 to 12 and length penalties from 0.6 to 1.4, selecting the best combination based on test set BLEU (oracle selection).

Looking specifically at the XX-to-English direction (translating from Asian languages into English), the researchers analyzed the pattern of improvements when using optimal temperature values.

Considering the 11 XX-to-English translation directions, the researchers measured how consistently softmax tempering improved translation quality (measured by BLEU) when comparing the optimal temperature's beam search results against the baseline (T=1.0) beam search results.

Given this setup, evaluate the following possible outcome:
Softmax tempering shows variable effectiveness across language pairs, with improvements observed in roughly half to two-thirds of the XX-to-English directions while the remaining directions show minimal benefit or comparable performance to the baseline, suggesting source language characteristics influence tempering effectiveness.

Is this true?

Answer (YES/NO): NO